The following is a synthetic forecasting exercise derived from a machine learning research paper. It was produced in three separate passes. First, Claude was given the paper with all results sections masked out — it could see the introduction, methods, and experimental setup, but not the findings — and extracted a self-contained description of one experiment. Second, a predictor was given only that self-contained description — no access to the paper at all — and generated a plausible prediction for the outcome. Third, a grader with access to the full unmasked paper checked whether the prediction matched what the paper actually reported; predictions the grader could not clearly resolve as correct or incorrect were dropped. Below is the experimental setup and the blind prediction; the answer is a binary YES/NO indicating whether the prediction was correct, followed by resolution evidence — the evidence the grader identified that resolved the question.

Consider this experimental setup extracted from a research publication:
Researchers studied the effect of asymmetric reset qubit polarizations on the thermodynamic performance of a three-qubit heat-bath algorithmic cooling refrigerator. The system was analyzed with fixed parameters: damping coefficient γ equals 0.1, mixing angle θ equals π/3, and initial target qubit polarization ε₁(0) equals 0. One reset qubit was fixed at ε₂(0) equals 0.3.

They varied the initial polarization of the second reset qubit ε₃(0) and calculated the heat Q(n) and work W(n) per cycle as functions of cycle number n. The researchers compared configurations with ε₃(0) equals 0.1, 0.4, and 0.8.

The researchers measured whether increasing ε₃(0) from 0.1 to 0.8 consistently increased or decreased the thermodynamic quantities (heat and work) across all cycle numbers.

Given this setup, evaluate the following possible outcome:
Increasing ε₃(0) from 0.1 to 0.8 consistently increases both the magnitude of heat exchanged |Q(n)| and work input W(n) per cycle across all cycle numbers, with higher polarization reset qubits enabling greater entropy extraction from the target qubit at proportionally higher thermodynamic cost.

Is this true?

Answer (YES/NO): NO